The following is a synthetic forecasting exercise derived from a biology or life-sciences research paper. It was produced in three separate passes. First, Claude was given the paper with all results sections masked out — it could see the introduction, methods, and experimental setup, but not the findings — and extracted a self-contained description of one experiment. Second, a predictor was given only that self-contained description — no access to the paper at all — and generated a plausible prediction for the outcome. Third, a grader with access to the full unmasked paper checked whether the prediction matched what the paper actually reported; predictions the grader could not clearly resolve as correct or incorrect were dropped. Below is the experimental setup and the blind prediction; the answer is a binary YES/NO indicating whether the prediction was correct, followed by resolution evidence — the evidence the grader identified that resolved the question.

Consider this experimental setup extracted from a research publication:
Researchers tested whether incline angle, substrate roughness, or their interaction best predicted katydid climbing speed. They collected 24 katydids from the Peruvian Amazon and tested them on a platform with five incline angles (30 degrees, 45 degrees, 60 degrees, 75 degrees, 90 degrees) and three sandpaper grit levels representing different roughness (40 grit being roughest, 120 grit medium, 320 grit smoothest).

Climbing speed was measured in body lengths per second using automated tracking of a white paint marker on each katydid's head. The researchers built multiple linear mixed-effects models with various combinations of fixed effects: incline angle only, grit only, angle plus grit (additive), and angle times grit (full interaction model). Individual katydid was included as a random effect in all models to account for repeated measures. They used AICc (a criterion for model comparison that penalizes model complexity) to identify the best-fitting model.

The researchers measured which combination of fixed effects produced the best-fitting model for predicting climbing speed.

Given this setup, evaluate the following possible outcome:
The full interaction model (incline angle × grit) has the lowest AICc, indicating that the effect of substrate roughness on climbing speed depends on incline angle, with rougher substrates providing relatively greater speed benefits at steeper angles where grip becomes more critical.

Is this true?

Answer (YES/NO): NO